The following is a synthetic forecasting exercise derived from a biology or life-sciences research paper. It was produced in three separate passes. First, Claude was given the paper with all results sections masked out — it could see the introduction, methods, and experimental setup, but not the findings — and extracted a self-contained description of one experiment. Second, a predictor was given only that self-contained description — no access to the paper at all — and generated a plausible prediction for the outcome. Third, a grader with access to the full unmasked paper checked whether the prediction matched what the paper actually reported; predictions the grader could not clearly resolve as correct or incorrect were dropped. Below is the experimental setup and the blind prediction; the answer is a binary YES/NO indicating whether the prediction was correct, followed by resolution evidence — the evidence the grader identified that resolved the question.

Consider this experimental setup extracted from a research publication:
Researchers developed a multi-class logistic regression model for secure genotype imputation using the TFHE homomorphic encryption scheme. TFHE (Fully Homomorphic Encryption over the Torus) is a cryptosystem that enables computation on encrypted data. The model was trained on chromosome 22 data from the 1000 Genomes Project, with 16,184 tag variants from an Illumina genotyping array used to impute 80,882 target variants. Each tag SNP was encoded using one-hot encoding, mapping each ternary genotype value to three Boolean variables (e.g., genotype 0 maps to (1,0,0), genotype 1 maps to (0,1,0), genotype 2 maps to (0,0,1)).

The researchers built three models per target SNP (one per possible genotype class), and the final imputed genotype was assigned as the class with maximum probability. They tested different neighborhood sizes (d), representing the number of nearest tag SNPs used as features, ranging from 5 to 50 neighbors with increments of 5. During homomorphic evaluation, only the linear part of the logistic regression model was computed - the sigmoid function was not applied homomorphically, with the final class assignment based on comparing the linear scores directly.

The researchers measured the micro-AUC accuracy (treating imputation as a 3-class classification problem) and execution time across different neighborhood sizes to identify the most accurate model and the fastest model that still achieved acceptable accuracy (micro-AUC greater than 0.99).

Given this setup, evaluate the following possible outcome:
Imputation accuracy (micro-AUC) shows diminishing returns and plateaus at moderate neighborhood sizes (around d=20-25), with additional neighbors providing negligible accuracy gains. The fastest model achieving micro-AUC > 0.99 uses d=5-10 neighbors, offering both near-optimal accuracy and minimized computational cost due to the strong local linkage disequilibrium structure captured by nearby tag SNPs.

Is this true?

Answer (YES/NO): NO